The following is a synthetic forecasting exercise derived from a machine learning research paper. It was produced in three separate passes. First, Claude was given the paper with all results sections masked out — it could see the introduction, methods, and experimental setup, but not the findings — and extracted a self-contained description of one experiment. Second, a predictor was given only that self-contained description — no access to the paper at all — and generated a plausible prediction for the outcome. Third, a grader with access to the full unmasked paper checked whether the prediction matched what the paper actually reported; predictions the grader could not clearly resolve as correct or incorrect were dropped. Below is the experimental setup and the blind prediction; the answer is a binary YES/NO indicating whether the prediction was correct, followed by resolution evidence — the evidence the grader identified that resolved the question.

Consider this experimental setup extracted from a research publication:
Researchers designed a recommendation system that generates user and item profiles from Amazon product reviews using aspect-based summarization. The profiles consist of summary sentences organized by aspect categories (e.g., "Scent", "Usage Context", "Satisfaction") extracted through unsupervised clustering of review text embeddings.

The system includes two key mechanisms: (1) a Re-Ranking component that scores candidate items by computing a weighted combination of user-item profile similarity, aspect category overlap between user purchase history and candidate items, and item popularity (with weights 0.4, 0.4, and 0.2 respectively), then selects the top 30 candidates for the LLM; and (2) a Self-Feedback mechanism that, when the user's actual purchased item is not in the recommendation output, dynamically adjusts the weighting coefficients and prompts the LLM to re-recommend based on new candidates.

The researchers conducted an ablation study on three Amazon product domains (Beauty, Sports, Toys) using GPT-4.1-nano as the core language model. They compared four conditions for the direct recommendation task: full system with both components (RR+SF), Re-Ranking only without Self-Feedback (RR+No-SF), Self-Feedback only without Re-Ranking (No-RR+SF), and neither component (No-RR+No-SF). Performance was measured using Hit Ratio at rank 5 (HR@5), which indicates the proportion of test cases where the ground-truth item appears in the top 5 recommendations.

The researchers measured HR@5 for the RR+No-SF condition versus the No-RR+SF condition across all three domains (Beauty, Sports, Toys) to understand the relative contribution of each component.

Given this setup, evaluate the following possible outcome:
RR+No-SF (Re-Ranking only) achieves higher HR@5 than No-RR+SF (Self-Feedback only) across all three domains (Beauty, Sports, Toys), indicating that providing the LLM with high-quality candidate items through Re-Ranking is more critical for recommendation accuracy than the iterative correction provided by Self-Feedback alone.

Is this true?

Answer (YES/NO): YES